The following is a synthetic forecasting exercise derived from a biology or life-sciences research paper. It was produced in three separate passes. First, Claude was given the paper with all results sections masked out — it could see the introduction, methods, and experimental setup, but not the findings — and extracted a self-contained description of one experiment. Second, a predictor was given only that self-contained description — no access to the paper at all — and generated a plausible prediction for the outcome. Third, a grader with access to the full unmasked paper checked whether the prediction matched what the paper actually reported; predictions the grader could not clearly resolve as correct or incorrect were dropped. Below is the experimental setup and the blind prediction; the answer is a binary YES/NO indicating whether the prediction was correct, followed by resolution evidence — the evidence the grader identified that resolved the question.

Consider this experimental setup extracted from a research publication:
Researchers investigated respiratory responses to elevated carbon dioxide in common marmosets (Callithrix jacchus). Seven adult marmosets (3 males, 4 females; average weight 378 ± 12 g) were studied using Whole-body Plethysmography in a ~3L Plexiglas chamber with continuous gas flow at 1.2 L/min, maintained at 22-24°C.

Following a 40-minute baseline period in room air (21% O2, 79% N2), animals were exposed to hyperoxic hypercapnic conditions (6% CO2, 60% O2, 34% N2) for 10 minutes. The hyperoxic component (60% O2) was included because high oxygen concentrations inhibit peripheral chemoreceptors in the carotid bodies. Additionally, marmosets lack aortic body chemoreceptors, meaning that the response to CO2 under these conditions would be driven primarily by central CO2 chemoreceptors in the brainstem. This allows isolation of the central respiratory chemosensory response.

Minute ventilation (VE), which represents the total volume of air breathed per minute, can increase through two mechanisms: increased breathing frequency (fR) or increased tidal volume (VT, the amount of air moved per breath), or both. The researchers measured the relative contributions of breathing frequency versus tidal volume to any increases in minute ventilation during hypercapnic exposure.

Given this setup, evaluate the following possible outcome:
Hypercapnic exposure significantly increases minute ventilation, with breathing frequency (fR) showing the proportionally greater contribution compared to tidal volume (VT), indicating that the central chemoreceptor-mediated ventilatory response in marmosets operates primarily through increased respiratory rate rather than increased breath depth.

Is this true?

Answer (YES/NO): NO